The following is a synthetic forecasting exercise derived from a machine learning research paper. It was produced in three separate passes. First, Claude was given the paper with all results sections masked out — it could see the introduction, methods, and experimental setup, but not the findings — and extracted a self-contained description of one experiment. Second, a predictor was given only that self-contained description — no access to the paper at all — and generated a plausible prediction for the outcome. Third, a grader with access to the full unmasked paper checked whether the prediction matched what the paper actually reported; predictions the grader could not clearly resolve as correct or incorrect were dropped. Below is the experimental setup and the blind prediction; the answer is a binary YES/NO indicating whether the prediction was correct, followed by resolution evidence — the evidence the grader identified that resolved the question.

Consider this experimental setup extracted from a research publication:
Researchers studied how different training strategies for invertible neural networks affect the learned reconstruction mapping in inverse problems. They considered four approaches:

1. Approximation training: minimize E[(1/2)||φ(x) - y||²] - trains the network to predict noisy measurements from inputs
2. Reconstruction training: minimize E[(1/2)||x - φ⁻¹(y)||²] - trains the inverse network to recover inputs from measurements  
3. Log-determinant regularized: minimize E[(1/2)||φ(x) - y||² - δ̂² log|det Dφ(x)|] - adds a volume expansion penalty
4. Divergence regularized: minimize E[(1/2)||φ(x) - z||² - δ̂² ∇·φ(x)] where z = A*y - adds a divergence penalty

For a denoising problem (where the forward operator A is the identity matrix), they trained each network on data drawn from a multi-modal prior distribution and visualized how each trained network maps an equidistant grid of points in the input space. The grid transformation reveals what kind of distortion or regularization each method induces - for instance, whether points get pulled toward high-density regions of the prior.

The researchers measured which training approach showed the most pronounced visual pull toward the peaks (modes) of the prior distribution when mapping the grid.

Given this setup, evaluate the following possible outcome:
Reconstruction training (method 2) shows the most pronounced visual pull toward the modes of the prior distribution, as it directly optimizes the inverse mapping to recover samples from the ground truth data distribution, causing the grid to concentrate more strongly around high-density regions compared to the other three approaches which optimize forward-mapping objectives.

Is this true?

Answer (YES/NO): NO